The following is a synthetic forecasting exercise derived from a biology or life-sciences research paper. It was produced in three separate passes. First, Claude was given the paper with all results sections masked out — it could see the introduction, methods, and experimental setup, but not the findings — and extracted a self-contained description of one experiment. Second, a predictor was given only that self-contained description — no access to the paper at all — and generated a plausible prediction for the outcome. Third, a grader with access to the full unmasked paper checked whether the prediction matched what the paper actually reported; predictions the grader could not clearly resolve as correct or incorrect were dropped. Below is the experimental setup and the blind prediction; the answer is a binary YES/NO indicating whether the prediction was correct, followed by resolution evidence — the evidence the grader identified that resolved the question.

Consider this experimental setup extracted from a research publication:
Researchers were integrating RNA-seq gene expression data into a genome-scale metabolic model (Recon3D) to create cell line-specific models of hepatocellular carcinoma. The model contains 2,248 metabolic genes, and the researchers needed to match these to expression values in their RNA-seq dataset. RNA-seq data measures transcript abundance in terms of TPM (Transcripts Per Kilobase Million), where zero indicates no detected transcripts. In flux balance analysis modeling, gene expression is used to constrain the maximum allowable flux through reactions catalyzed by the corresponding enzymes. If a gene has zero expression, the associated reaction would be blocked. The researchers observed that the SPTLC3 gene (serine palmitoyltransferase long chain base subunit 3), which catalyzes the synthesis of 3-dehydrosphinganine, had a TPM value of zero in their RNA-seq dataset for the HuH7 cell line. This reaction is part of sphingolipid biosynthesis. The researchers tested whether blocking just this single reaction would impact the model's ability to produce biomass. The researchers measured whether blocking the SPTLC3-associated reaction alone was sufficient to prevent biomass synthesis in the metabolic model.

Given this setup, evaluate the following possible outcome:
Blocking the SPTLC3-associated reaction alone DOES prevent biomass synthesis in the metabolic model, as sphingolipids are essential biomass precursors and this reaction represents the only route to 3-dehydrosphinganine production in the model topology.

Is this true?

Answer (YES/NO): YES